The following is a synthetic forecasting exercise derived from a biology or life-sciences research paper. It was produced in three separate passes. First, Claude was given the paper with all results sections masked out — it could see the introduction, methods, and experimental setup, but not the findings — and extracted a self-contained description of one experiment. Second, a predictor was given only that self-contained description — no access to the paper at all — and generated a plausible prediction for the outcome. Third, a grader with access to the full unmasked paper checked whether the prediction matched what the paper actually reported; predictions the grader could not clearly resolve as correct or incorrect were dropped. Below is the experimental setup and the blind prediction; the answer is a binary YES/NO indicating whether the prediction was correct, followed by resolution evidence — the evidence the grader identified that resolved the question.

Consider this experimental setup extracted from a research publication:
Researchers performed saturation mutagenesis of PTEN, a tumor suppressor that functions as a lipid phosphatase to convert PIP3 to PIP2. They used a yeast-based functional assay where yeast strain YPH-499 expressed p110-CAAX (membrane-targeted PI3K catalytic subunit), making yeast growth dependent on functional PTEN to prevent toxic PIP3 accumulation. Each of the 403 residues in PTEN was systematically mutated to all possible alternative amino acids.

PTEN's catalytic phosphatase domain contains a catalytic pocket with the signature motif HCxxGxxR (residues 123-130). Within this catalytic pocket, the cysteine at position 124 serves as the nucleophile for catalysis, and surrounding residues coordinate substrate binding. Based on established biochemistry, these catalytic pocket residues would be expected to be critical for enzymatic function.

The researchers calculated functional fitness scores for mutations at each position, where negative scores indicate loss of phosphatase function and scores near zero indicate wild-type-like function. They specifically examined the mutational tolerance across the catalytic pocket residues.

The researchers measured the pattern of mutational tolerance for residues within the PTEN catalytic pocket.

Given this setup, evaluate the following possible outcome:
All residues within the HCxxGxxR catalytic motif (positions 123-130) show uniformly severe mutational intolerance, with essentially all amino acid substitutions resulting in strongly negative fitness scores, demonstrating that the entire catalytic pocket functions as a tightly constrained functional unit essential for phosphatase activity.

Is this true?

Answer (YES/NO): NO